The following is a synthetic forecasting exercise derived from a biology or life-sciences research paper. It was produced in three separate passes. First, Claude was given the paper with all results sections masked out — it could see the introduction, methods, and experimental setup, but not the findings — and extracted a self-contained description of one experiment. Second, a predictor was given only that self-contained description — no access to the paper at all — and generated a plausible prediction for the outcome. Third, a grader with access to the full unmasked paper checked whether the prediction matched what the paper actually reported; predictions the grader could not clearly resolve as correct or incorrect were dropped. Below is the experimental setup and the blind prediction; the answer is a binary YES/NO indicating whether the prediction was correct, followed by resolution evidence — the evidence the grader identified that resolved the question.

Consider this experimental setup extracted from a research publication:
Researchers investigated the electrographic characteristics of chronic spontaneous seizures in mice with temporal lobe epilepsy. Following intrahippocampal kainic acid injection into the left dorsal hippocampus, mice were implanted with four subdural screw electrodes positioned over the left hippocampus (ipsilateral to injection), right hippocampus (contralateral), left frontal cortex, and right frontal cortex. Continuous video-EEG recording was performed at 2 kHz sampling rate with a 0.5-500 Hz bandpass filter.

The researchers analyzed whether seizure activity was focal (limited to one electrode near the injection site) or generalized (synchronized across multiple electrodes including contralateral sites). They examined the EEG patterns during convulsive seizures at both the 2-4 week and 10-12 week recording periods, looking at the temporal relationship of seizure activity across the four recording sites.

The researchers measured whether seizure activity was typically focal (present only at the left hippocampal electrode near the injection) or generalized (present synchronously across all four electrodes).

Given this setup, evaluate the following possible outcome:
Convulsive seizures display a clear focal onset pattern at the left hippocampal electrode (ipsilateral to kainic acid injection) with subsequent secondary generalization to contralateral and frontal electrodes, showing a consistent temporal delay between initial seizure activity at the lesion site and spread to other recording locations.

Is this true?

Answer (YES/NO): NO